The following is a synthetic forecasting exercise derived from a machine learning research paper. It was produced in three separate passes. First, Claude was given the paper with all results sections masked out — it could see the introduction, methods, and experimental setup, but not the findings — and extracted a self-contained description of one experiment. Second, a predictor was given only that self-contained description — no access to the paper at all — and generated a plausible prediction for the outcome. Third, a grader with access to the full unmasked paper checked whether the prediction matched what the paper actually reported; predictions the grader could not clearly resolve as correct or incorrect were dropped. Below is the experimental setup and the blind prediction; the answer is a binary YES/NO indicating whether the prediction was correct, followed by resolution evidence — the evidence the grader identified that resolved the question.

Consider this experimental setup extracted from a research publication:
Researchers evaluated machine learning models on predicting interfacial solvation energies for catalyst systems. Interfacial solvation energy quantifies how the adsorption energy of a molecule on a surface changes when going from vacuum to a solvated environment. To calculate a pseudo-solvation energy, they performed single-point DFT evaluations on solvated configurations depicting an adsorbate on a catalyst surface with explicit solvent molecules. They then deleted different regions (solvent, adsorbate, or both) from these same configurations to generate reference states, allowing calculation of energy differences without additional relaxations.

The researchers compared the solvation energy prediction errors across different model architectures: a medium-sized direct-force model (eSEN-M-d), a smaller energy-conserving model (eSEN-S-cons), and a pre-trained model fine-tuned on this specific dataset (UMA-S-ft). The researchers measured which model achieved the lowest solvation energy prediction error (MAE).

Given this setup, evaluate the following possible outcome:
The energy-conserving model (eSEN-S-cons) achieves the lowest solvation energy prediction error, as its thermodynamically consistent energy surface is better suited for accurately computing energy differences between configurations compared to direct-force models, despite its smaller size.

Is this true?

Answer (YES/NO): NO